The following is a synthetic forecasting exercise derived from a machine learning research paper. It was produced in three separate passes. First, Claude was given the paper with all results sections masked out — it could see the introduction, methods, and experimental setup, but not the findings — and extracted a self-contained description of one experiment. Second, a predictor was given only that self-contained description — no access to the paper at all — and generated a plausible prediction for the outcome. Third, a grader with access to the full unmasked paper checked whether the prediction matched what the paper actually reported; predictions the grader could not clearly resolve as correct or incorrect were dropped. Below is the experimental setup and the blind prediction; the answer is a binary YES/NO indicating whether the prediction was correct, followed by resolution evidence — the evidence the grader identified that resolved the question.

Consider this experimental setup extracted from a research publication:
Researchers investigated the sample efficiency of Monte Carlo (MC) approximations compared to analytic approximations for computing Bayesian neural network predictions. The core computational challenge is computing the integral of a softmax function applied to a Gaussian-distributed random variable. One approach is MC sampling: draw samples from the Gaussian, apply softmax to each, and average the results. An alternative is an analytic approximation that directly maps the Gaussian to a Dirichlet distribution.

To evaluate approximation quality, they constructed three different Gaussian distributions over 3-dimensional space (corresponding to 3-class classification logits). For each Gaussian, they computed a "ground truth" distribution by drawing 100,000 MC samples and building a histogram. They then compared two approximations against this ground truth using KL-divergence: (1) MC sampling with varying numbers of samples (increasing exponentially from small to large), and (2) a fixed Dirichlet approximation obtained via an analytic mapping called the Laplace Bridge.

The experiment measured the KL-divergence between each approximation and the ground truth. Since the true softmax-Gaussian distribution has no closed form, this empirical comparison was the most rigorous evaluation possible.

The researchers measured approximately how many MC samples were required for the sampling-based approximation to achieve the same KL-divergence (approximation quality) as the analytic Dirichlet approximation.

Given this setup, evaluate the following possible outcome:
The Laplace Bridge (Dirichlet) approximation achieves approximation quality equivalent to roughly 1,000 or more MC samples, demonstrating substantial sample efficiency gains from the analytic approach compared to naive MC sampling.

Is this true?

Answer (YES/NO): YES